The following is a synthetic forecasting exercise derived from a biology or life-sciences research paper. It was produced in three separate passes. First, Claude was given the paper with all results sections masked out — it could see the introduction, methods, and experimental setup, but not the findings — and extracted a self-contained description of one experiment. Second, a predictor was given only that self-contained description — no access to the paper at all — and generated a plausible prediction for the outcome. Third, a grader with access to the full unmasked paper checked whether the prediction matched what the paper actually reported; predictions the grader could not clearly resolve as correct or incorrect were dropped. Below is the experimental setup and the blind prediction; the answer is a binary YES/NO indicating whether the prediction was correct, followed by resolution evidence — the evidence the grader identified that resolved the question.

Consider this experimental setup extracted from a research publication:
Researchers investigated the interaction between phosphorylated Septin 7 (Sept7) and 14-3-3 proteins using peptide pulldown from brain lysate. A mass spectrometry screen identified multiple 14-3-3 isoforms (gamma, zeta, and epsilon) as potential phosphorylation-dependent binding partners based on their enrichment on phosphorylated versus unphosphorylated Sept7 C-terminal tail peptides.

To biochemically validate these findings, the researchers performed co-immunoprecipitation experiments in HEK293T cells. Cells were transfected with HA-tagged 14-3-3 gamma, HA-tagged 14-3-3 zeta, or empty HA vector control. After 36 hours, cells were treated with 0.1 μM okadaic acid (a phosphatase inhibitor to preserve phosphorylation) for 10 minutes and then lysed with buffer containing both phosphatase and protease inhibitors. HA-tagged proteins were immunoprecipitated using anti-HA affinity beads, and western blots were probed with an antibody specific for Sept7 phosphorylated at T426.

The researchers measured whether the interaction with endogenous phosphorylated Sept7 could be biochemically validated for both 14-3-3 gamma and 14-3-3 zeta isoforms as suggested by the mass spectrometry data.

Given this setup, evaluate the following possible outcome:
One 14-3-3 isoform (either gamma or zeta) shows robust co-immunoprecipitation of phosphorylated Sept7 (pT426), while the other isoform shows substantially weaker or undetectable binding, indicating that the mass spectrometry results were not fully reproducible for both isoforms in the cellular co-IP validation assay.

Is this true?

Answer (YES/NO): YES